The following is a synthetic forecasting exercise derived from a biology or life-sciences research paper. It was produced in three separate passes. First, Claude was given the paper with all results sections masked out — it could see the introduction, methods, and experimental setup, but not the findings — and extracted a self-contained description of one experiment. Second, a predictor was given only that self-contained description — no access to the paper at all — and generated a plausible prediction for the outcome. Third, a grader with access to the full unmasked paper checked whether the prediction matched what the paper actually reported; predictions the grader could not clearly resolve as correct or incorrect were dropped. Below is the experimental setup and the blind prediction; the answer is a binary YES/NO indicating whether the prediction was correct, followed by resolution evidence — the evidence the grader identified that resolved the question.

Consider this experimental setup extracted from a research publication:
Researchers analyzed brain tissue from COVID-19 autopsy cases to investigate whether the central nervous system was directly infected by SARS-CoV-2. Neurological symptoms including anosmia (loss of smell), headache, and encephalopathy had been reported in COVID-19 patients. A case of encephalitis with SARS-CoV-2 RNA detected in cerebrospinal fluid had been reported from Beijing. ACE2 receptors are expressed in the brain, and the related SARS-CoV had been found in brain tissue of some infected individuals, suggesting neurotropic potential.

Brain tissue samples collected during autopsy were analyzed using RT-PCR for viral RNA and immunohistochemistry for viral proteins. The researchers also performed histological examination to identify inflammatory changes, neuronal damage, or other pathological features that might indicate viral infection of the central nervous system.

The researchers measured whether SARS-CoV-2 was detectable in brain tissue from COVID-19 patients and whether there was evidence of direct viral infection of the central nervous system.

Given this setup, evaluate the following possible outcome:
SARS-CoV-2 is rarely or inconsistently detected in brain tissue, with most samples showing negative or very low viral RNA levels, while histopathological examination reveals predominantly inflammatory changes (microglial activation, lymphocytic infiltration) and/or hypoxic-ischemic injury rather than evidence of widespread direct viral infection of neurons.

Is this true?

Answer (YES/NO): NO